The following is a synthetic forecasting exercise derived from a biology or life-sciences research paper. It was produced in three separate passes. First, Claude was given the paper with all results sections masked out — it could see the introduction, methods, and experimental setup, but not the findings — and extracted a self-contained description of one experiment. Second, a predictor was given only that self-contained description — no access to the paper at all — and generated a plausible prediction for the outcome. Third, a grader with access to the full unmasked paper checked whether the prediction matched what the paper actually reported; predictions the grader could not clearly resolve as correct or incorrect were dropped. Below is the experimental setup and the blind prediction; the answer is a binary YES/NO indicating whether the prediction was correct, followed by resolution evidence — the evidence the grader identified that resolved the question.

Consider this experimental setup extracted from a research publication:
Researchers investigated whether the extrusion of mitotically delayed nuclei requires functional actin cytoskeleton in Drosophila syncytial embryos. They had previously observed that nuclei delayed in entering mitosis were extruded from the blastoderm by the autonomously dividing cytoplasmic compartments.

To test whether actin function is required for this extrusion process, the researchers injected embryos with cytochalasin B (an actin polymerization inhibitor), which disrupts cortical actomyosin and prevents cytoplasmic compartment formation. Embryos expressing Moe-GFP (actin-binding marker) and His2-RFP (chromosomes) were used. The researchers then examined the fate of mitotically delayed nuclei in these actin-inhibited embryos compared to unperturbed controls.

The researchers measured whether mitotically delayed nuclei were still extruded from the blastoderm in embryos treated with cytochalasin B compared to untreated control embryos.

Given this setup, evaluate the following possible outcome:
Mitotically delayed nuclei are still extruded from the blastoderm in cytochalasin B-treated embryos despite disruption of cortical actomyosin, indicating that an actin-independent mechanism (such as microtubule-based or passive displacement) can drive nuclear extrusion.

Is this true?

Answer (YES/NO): NO